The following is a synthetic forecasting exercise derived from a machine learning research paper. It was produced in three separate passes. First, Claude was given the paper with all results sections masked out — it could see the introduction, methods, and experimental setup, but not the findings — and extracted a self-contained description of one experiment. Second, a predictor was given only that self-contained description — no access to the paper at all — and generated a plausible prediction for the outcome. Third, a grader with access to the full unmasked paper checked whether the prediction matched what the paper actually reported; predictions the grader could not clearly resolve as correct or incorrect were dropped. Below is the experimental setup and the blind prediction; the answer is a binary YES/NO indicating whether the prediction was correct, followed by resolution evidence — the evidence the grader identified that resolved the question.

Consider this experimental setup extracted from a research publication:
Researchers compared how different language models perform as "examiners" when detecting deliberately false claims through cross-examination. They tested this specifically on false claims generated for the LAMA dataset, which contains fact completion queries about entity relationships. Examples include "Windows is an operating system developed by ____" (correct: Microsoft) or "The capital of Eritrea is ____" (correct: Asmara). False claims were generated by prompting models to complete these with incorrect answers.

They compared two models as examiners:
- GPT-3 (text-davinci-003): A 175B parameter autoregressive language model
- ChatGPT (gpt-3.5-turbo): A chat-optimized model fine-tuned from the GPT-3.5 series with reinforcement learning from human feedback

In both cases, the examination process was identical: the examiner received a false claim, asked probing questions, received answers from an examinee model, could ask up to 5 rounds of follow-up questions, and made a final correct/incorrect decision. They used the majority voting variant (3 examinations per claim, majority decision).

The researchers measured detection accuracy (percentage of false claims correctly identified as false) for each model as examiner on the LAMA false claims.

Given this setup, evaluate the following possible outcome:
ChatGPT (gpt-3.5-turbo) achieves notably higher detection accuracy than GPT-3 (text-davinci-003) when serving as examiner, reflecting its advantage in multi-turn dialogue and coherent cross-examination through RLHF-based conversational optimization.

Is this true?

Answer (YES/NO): YES